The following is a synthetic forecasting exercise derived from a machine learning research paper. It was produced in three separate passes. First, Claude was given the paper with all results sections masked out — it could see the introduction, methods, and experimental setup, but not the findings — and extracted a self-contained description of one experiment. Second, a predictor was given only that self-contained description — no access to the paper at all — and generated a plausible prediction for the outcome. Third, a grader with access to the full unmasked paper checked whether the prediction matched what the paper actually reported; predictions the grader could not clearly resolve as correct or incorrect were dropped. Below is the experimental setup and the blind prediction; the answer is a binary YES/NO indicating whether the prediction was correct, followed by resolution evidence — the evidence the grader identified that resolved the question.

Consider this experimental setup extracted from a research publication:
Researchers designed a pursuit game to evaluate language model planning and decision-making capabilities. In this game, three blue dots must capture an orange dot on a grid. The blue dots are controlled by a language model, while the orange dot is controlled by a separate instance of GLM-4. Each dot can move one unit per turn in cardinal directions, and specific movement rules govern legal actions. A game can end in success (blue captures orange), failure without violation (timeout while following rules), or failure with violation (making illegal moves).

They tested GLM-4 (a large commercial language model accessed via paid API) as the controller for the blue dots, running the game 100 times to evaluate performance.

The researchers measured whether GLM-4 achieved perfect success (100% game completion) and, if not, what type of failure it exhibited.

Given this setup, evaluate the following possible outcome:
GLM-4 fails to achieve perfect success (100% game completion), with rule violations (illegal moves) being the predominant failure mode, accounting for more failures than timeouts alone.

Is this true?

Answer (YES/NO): NO